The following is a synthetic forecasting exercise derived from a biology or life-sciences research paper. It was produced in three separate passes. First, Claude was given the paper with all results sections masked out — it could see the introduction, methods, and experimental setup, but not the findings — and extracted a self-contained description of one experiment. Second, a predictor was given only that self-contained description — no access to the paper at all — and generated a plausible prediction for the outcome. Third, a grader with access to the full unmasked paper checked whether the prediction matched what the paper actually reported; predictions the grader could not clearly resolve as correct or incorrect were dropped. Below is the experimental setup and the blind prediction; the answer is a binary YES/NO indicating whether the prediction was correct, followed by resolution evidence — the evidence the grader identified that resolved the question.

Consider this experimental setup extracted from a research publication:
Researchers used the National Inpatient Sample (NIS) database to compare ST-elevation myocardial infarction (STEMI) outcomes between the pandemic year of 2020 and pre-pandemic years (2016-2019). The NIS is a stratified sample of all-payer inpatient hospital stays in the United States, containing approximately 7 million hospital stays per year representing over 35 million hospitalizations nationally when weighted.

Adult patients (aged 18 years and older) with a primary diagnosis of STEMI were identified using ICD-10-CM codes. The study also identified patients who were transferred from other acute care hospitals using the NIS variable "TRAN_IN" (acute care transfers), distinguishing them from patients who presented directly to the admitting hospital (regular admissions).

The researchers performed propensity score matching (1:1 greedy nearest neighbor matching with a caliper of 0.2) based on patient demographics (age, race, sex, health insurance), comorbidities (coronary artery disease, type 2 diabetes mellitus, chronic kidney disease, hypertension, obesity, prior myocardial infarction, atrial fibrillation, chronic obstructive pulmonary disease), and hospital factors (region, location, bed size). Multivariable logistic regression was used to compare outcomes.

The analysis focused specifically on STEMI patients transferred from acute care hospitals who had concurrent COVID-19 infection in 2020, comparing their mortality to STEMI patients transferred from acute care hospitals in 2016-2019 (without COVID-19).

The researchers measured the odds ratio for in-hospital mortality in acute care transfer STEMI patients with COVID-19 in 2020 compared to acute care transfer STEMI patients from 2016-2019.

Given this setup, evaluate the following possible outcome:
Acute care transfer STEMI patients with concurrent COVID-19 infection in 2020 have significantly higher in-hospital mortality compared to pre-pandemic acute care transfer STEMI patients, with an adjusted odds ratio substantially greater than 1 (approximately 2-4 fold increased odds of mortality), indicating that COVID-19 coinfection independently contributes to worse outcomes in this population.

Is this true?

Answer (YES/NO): YES